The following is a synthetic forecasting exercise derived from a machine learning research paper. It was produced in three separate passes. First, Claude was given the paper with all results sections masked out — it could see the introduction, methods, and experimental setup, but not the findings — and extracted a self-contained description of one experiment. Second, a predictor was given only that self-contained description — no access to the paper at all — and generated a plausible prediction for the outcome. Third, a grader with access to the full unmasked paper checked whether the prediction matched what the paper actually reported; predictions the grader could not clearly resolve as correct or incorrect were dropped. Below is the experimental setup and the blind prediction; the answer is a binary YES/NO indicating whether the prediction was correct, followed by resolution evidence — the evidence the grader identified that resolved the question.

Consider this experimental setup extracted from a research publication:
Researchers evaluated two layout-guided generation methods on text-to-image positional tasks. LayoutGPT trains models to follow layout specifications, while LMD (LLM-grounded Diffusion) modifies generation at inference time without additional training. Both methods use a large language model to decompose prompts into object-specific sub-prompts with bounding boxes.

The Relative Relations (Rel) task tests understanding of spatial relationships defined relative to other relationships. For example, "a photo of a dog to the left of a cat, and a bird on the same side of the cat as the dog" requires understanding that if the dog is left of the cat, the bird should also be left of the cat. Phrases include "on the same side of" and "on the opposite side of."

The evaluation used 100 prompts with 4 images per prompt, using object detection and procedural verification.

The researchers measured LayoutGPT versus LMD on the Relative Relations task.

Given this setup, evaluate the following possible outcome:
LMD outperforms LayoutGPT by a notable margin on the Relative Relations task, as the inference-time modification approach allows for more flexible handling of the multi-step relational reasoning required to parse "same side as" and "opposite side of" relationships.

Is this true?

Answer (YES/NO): YES